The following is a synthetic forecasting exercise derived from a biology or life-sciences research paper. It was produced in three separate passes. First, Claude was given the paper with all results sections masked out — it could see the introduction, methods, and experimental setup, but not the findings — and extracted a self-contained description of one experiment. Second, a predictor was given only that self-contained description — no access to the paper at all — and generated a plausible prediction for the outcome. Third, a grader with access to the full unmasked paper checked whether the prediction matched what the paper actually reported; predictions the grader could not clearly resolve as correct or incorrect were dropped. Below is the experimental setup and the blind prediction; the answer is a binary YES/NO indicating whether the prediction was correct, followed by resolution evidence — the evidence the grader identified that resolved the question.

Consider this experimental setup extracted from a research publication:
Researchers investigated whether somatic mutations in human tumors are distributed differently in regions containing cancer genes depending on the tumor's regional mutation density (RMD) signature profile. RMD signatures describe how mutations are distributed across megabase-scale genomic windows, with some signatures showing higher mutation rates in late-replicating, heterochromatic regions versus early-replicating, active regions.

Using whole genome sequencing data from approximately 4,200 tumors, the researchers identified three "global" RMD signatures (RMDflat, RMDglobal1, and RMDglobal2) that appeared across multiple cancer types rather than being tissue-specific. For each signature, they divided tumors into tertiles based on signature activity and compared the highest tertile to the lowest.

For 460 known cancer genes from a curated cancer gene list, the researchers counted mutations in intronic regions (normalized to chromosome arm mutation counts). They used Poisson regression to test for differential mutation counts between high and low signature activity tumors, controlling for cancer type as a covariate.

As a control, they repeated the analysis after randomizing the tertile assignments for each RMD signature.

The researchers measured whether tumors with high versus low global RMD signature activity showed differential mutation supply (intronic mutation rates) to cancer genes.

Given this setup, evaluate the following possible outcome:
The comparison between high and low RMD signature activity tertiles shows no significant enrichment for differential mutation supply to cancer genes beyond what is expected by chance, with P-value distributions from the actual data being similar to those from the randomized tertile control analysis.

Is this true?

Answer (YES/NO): NO